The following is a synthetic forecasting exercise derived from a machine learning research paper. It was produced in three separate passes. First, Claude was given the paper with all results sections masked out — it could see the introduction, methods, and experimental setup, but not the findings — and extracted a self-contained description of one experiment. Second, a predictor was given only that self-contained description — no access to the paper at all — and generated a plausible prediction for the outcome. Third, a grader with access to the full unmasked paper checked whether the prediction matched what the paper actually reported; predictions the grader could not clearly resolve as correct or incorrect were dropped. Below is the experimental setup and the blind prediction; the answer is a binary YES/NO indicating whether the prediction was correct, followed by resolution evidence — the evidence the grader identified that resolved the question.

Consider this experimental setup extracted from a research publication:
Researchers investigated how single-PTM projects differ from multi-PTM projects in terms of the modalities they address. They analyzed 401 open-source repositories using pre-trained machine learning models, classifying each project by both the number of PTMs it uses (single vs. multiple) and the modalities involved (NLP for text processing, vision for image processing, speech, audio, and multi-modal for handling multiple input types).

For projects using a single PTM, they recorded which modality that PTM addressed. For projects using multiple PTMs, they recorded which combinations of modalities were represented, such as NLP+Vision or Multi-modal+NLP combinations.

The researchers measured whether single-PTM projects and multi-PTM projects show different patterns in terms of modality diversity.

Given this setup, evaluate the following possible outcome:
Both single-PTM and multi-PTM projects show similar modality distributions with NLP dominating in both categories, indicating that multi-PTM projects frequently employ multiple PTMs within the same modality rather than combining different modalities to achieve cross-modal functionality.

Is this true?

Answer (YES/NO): NO